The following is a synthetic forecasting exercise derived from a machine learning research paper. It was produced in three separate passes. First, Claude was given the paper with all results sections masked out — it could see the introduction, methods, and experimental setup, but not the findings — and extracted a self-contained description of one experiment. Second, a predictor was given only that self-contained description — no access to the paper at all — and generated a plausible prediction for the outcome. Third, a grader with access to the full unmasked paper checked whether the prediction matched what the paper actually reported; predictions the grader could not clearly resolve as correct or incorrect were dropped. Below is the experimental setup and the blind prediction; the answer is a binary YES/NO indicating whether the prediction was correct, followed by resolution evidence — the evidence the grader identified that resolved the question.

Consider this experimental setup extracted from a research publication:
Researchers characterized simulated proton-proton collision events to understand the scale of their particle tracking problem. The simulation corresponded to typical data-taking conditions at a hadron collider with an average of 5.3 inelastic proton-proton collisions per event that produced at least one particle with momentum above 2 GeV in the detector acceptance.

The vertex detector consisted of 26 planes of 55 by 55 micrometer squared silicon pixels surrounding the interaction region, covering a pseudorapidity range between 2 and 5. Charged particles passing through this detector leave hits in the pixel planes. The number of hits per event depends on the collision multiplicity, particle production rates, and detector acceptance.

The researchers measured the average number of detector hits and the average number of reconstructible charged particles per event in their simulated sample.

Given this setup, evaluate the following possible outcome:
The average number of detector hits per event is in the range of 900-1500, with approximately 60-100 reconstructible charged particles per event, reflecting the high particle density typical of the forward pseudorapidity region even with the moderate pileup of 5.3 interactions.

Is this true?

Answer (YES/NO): NO